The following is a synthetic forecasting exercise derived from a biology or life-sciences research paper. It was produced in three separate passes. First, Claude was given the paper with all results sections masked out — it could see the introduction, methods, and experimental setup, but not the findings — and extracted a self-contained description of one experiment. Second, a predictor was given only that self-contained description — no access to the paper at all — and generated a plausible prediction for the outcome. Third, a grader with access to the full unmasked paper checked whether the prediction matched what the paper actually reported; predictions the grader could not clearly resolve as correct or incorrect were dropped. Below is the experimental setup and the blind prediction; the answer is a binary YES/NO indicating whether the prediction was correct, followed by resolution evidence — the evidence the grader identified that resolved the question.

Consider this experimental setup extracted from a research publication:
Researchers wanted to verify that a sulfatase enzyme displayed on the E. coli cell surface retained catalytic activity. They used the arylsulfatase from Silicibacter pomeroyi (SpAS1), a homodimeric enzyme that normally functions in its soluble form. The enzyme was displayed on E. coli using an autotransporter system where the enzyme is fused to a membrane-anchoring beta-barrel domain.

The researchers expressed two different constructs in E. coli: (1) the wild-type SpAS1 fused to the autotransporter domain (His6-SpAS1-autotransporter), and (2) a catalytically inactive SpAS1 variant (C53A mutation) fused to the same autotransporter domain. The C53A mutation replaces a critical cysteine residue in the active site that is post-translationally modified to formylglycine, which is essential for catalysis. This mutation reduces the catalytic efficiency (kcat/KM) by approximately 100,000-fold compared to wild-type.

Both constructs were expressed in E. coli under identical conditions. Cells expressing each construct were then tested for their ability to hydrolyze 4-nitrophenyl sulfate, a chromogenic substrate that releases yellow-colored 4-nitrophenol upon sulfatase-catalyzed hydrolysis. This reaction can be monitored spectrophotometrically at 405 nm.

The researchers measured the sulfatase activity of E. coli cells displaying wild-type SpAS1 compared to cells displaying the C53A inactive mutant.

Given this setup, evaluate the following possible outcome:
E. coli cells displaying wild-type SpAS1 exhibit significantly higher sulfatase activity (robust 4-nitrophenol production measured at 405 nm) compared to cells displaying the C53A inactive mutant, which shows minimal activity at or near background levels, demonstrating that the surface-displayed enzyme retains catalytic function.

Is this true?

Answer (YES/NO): YES